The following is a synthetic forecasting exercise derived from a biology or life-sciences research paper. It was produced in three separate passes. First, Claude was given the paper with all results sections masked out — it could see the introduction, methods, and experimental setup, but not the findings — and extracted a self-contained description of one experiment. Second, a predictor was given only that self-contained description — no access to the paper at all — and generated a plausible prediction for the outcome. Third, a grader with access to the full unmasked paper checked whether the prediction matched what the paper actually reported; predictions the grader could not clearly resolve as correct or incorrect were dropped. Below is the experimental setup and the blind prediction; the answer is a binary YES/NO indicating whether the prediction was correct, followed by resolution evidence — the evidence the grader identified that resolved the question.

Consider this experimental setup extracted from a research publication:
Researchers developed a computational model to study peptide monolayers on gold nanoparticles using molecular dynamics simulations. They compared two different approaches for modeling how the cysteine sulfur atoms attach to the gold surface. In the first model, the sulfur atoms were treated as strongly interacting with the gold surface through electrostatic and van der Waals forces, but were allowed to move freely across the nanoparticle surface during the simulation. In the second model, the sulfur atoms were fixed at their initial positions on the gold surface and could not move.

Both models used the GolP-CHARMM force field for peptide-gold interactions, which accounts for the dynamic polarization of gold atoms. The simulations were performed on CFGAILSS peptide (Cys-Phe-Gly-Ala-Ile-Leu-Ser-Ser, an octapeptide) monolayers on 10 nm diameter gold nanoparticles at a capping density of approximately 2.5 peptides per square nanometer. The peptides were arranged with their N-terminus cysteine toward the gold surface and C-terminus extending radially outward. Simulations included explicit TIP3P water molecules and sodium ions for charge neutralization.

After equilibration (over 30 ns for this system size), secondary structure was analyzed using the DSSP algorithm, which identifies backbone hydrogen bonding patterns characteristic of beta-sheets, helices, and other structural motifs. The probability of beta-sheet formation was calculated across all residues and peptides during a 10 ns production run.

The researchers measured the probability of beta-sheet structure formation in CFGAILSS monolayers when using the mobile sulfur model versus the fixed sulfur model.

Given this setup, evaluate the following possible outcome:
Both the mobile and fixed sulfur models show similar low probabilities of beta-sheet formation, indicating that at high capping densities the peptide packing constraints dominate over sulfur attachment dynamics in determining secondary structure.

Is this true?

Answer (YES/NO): NO